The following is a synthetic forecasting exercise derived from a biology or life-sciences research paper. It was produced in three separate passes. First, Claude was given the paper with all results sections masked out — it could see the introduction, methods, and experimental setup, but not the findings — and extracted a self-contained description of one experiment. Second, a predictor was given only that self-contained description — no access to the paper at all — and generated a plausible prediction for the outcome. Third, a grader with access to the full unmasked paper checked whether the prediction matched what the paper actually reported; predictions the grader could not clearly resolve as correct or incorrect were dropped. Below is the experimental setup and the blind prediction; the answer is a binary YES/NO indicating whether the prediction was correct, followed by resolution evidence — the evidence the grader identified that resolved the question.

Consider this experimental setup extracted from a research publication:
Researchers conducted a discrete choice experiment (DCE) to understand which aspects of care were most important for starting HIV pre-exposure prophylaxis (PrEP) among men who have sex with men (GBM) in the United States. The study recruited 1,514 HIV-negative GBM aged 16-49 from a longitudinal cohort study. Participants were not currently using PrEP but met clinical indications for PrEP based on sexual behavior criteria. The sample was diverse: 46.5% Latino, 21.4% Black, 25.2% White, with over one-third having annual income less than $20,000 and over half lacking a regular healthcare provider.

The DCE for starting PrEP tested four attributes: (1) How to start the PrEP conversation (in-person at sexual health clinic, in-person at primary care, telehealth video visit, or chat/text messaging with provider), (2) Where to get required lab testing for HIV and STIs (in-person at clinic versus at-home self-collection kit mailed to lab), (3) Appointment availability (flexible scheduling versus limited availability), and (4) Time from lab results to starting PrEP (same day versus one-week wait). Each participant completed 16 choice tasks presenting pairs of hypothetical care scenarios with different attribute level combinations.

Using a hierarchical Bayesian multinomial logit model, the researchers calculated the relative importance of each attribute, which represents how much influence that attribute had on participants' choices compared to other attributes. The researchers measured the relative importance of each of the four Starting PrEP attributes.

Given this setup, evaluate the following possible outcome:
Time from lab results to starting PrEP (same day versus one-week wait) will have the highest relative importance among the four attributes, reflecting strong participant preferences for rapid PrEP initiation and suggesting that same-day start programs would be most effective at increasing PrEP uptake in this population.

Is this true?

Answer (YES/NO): NO